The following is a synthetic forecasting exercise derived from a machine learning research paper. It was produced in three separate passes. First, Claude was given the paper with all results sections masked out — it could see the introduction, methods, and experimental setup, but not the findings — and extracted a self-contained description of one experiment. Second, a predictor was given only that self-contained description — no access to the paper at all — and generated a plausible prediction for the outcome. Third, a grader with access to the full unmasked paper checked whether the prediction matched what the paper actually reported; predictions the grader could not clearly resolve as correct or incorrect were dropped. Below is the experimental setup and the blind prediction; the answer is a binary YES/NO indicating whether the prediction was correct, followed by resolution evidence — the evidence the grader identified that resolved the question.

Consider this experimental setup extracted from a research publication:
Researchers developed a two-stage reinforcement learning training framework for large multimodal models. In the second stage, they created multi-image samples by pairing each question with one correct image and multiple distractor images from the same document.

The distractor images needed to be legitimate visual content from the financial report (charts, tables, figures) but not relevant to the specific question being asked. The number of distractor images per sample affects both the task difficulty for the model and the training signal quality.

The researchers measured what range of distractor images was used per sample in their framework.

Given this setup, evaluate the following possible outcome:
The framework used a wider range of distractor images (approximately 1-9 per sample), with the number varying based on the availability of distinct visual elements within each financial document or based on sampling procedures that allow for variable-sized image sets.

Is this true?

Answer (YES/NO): NO